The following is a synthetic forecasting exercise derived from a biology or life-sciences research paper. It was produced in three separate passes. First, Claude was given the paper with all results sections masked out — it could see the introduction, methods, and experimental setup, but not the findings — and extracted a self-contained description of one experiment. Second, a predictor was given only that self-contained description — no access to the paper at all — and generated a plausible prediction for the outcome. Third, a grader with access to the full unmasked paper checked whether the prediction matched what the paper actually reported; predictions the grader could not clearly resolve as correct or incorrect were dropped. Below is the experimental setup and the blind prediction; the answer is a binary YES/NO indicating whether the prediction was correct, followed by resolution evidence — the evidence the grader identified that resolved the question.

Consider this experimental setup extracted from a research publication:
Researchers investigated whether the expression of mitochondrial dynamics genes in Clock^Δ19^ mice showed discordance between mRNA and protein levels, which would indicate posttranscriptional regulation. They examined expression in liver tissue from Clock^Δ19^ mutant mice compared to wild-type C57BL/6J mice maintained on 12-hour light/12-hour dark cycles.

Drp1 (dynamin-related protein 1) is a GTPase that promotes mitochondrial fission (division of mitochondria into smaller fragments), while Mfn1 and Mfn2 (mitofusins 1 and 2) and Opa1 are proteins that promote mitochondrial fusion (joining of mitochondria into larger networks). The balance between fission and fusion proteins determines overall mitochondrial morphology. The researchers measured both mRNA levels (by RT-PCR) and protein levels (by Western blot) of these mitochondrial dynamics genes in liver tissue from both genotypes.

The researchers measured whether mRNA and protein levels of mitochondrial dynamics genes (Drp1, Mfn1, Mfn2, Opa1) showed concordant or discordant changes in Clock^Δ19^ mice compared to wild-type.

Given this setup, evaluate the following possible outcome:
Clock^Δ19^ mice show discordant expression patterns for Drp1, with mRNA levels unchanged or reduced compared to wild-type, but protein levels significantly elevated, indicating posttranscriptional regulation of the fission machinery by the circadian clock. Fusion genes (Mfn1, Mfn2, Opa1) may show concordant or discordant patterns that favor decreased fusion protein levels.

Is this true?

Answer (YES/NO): NO